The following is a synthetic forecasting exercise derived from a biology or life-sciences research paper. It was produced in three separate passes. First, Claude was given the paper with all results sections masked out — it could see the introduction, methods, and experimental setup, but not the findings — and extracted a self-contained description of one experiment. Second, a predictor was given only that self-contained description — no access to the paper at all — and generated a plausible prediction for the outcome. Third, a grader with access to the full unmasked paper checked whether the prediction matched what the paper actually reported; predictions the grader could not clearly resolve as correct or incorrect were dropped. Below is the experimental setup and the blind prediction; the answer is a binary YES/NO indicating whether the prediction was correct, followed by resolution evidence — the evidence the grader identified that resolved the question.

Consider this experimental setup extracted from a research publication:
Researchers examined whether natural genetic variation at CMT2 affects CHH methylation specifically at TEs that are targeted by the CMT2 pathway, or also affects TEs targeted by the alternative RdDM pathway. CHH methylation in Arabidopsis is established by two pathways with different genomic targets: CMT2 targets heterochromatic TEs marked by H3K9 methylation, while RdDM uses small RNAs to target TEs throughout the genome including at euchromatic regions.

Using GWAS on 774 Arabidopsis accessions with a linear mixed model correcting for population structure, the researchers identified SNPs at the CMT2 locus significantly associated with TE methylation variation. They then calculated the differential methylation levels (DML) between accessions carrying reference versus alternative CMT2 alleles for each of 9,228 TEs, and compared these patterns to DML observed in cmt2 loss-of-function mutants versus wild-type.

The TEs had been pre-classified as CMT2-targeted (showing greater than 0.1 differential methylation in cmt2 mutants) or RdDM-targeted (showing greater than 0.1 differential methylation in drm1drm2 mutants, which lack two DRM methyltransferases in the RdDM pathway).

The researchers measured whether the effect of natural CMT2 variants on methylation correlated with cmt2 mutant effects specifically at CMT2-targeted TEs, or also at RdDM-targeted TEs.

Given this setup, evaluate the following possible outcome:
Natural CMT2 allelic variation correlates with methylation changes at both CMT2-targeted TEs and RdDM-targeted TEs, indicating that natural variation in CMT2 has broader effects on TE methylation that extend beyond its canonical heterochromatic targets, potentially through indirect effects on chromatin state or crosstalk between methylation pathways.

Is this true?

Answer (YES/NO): NO